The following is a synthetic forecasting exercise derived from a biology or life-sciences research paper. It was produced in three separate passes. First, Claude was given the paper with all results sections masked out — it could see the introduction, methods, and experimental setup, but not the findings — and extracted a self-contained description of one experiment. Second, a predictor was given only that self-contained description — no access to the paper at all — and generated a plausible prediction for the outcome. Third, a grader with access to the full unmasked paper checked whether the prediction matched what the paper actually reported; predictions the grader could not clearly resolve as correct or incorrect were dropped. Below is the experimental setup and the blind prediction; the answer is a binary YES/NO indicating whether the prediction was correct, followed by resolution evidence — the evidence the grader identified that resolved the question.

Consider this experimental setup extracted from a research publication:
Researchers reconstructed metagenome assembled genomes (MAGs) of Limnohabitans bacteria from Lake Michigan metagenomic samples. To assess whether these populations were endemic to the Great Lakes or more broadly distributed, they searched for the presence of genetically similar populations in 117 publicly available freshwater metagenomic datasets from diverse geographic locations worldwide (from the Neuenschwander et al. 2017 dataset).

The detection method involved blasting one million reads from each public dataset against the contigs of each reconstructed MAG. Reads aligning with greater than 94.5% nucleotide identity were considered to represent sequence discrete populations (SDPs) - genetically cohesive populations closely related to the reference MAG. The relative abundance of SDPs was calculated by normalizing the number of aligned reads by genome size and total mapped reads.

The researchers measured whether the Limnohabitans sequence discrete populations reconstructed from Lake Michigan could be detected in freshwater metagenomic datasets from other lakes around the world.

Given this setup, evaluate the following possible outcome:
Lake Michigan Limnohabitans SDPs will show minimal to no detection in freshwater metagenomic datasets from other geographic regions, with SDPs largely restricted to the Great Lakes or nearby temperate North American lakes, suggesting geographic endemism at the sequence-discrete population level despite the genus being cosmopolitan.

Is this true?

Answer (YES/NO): NO